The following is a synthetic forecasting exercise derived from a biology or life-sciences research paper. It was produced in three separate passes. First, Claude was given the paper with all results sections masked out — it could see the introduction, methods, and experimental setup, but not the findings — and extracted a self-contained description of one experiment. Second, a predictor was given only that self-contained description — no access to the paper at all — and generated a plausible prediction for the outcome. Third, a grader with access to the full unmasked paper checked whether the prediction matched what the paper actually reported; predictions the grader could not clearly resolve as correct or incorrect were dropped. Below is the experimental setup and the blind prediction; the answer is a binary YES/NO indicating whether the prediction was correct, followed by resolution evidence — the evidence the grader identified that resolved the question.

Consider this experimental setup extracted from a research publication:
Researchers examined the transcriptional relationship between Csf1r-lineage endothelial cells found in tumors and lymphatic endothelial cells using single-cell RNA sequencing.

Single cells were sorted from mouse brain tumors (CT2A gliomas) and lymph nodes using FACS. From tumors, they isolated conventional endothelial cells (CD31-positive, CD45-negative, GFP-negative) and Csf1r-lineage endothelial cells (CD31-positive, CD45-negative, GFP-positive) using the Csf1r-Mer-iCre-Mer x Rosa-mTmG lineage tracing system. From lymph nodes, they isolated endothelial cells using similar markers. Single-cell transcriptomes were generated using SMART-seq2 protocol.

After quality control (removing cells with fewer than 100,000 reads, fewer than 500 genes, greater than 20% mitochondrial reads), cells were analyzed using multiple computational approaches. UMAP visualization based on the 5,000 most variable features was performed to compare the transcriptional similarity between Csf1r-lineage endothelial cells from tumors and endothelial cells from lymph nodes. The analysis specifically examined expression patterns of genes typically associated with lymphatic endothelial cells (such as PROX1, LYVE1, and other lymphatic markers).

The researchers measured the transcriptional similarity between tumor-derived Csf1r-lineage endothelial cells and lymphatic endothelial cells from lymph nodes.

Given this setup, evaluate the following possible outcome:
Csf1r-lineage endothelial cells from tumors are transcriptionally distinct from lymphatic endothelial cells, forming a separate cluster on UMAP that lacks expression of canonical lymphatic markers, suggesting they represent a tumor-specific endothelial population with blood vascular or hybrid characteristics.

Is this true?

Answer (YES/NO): NO